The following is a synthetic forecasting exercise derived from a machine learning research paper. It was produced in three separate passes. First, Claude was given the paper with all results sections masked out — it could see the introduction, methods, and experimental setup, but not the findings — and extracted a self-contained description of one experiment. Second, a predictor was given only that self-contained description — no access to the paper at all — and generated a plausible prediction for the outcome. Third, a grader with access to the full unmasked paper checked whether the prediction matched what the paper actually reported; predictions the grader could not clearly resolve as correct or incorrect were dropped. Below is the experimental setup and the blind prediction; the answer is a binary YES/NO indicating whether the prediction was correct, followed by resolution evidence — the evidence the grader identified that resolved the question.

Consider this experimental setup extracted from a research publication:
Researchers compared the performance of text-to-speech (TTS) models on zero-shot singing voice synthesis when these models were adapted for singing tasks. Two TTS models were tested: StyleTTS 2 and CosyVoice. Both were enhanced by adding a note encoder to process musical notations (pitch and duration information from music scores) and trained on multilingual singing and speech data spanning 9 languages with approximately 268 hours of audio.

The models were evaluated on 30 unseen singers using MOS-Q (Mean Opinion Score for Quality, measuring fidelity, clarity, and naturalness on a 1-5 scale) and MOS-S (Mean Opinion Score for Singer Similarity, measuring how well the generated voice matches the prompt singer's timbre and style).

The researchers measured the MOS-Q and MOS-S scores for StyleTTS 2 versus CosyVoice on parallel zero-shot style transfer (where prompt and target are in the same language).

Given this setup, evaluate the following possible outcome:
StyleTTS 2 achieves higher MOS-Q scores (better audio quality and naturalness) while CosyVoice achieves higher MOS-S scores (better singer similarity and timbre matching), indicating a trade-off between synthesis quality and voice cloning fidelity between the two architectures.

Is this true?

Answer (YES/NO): NO